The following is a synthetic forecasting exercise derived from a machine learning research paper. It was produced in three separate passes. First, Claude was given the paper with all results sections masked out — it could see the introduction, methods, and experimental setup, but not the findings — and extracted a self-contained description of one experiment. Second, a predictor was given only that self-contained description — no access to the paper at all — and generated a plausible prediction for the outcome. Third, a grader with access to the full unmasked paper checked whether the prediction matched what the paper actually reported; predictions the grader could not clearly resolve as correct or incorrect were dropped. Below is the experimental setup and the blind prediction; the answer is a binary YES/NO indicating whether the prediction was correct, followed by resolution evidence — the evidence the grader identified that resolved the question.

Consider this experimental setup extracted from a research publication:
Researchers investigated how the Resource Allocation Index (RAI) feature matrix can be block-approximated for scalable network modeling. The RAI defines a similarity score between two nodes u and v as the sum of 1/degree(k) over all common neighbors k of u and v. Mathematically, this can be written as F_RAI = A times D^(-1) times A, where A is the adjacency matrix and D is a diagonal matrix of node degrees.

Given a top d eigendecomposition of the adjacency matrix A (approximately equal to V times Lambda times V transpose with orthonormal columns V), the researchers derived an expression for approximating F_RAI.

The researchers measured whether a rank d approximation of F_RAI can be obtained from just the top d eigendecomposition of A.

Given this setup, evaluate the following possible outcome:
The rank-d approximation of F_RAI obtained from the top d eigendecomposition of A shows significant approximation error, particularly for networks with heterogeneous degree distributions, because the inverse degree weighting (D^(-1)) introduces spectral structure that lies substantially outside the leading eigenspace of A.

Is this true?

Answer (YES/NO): NO